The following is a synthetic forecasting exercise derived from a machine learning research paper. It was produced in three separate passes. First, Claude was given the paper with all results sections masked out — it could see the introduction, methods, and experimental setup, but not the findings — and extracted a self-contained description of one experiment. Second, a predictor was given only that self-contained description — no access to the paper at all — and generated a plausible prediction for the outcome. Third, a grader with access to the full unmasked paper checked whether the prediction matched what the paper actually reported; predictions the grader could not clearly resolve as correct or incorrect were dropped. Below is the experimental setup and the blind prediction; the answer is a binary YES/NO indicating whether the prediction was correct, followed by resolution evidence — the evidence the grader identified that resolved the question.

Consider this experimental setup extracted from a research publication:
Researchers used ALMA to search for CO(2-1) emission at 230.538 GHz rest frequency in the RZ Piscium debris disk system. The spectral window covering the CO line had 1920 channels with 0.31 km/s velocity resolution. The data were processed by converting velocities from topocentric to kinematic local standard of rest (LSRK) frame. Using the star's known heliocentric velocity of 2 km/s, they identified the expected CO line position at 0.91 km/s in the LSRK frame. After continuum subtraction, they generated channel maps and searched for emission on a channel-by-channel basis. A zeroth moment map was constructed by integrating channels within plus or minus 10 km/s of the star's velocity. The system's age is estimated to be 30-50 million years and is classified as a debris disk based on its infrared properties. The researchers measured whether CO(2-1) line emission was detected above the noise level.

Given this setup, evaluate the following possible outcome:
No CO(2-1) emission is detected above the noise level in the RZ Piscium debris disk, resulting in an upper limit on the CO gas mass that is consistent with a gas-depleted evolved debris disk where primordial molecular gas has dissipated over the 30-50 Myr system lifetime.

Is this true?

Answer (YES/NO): YES